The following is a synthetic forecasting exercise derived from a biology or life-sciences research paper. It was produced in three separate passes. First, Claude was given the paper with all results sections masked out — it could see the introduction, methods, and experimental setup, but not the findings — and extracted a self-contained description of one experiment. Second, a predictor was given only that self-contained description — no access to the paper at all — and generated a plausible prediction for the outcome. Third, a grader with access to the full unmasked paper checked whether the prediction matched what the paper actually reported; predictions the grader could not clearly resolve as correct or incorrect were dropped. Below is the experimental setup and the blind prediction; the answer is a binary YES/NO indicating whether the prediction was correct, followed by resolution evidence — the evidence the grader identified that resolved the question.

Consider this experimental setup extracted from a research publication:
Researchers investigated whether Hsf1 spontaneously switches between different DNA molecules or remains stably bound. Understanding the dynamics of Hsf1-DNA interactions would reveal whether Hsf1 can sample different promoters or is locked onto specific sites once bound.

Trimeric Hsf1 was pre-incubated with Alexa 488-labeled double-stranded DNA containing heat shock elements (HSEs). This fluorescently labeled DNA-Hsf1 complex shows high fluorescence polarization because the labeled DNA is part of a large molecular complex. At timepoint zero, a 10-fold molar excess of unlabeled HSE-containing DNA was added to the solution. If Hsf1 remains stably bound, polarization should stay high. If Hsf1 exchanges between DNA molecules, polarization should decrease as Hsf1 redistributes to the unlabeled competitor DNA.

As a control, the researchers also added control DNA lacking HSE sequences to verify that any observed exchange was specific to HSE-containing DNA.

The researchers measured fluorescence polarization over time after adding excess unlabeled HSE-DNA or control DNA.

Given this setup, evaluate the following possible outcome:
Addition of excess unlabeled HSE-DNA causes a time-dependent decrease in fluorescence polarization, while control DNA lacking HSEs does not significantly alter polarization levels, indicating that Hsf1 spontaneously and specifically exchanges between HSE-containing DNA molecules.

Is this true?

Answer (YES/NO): YES